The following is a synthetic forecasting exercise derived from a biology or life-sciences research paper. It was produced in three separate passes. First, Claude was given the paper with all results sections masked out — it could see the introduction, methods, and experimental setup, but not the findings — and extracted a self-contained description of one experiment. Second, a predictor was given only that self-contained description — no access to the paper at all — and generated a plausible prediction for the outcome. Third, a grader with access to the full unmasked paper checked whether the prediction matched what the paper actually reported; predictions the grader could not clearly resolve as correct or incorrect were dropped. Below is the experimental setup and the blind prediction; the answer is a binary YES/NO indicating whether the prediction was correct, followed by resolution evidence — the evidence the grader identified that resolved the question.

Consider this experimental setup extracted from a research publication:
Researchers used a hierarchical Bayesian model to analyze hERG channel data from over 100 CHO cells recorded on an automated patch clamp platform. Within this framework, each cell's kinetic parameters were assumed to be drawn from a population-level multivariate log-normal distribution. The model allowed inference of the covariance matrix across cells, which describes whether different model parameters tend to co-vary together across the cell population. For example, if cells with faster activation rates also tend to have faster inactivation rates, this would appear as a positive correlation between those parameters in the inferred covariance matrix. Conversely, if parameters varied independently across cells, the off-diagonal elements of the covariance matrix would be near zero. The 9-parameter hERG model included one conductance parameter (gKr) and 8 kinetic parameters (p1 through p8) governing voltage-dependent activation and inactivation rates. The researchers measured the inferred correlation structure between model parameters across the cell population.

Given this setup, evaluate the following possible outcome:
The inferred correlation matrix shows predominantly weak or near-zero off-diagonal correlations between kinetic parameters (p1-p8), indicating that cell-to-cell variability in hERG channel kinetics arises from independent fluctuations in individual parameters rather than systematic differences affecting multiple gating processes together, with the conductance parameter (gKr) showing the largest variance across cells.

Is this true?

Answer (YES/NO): NO